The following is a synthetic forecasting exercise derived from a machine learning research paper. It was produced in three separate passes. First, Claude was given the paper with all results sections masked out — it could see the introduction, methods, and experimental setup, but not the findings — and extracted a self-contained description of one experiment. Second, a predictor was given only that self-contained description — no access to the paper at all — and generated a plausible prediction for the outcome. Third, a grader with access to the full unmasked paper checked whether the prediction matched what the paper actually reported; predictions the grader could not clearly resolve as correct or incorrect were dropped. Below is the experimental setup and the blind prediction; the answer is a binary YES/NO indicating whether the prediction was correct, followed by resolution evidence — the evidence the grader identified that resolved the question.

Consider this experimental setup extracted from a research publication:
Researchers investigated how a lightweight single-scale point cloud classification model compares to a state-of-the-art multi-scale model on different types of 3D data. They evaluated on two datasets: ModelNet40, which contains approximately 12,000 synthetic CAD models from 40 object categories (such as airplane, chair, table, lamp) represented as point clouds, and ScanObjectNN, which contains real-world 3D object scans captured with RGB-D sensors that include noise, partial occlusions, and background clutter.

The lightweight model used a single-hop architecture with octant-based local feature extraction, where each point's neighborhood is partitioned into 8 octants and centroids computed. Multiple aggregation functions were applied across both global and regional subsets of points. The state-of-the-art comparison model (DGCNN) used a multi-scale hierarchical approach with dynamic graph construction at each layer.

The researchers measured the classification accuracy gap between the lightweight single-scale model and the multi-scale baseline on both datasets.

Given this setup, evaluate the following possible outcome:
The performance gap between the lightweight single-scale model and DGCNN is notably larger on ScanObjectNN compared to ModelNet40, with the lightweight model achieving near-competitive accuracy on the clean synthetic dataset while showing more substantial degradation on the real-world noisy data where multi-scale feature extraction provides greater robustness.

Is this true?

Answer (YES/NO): YES